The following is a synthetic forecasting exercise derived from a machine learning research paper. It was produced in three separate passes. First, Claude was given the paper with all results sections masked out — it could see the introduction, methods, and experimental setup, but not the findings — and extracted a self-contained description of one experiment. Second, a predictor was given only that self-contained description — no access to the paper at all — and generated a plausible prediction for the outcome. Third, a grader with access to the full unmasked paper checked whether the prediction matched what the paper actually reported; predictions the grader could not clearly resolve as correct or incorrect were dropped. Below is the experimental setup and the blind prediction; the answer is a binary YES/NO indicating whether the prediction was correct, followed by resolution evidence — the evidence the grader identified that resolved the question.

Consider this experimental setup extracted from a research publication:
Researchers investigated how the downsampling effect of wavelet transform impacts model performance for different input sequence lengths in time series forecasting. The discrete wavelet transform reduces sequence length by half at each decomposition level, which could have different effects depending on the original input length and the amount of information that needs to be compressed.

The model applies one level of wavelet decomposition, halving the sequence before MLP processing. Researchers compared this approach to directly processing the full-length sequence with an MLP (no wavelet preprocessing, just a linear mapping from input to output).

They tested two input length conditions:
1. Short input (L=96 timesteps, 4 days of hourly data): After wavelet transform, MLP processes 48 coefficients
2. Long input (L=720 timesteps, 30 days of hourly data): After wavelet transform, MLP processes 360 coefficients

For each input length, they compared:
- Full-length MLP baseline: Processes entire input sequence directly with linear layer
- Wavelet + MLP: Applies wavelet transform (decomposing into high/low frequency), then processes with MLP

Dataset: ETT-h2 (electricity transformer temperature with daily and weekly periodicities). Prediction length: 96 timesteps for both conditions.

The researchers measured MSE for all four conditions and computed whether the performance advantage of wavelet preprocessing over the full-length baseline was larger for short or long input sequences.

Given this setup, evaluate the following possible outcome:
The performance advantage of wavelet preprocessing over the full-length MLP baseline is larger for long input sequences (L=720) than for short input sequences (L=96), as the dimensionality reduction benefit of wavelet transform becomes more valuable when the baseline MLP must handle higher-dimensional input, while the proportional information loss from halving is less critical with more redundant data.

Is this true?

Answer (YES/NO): NO